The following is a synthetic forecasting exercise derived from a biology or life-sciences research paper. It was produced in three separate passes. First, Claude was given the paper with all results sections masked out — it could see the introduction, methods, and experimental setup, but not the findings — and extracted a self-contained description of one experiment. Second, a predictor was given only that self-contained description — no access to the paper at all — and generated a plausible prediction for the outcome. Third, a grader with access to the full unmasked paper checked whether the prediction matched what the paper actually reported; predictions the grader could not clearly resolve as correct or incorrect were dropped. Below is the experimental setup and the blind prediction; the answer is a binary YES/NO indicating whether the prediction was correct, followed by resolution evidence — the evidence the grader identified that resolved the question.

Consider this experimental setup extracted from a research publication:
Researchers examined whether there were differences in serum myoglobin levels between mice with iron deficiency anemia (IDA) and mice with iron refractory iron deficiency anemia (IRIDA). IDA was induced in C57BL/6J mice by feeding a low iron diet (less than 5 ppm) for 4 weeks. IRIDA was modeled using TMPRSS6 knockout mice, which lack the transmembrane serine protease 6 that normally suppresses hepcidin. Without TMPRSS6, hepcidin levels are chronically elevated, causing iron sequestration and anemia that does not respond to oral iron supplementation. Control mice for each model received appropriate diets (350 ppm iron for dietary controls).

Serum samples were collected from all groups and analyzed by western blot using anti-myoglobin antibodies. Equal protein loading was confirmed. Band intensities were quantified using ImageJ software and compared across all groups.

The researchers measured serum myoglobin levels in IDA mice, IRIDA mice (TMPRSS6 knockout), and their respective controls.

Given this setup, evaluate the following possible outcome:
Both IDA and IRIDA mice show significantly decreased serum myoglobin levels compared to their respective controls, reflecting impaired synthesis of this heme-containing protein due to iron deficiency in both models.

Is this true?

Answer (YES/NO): NO